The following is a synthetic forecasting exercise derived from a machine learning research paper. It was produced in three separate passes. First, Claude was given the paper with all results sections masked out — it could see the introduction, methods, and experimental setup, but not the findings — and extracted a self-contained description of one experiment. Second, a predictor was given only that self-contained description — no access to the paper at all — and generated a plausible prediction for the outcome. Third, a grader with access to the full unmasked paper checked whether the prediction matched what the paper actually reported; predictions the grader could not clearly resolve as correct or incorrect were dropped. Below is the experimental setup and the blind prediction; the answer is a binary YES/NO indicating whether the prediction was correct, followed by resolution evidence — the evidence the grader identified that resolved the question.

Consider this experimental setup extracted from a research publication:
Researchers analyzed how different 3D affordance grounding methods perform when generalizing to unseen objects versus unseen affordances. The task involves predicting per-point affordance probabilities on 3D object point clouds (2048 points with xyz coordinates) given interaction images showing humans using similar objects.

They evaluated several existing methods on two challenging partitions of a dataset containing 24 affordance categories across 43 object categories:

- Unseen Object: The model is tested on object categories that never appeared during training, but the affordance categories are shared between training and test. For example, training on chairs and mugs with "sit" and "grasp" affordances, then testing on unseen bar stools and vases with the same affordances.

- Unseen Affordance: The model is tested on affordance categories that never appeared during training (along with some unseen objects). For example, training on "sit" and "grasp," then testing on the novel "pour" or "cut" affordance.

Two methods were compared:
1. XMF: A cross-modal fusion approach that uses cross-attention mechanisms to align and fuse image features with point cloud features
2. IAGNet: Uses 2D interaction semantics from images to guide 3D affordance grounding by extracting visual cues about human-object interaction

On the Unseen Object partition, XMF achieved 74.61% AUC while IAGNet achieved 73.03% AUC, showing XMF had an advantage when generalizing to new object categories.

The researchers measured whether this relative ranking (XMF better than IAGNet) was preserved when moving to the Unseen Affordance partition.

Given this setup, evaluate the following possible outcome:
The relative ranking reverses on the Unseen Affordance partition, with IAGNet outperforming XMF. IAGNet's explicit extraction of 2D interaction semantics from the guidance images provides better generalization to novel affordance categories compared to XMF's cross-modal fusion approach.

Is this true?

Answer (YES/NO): YES